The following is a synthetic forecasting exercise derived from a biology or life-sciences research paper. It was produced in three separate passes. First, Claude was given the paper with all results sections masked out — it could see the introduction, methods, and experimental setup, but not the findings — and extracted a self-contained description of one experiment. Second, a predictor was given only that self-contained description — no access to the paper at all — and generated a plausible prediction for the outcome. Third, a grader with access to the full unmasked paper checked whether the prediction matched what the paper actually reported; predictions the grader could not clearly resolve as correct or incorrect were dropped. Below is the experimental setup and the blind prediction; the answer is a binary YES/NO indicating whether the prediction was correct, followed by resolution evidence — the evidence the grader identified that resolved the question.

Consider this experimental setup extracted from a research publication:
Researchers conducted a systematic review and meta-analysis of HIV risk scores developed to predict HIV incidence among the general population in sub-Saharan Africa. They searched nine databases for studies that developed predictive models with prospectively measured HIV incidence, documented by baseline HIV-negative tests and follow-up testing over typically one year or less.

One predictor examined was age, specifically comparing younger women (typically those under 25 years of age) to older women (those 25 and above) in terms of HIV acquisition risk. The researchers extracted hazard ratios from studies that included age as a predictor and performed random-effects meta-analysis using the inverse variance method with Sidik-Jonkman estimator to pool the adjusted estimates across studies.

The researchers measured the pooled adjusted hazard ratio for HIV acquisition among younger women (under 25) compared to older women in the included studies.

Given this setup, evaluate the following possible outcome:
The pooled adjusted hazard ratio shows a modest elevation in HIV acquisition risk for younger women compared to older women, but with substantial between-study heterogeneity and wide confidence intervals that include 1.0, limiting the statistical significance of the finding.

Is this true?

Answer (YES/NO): NO